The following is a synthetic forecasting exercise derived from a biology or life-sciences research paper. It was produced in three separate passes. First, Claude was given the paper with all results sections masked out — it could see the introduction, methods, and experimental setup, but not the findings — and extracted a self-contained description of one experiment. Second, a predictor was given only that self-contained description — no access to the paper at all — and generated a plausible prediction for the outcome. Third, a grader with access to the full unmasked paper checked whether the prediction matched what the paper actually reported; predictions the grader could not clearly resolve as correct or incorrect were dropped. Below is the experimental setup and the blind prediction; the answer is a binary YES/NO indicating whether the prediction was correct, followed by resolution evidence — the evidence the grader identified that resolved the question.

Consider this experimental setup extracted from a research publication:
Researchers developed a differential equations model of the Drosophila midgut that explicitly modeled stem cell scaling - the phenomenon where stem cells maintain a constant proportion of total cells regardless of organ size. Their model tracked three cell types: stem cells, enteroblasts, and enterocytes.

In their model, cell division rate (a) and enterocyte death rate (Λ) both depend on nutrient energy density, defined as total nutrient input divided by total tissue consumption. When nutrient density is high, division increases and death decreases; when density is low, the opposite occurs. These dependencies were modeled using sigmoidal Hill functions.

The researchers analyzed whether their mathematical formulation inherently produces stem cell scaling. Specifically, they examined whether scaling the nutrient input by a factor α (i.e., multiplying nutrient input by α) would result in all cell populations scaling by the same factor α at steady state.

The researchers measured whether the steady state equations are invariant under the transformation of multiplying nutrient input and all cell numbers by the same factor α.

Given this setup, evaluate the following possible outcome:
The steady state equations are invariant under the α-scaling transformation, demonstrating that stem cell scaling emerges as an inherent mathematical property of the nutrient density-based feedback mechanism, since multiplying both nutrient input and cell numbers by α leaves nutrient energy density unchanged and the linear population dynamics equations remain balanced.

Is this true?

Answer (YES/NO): YES